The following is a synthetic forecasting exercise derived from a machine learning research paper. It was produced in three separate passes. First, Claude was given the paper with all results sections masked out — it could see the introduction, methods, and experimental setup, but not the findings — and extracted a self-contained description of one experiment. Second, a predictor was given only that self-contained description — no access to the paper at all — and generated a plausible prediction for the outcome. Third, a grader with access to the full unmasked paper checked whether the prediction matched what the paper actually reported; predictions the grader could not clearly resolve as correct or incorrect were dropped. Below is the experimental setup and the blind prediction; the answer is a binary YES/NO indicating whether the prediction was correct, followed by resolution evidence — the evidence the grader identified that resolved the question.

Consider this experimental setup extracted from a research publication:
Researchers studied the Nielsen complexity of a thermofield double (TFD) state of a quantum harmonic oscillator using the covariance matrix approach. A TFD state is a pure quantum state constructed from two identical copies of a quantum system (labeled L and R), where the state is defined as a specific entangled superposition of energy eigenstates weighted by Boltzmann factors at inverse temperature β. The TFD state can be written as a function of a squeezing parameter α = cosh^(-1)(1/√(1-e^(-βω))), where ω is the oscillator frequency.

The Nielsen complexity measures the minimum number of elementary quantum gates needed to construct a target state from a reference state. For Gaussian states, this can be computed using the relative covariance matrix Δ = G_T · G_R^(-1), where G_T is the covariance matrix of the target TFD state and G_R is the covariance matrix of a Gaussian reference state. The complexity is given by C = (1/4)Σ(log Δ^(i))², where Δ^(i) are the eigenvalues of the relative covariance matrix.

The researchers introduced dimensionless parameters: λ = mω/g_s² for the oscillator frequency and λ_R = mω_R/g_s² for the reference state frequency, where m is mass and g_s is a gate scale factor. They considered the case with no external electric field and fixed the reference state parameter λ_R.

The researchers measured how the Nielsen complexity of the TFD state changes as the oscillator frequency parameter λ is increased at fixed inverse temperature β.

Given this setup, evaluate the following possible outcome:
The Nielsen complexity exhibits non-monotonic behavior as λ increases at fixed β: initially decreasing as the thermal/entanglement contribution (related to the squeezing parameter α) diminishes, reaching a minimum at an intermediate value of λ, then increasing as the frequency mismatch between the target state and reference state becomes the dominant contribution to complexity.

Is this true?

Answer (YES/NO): NO